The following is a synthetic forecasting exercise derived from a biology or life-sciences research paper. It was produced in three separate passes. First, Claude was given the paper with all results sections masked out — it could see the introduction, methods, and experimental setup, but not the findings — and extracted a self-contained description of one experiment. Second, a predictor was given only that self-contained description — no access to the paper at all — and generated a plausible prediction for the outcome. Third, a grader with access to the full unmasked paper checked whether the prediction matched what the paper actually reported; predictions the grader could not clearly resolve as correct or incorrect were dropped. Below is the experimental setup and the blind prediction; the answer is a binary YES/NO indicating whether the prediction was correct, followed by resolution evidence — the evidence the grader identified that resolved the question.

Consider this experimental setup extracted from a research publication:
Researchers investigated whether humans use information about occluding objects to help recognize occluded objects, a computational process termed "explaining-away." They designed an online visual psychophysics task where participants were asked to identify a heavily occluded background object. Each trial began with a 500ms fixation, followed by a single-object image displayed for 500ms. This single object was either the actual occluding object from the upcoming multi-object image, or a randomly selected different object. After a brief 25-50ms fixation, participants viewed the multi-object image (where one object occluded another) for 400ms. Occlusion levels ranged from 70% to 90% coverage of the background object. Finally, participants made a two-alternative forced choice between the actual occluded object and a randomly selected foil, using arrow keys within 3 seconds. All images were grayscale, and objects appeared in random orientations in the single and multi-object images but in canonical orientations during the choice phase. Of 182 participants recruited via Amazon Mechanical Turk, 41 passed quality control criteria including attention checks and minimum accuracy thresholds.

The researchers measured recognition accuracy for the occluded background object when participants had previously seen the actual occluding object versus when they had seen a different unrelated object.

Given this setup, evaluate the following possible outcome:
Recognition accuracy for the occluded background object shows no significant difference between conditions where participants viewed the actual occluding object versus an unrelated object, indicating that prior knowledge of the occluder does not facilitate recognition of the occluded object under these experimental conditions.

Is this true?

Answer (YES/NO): NO